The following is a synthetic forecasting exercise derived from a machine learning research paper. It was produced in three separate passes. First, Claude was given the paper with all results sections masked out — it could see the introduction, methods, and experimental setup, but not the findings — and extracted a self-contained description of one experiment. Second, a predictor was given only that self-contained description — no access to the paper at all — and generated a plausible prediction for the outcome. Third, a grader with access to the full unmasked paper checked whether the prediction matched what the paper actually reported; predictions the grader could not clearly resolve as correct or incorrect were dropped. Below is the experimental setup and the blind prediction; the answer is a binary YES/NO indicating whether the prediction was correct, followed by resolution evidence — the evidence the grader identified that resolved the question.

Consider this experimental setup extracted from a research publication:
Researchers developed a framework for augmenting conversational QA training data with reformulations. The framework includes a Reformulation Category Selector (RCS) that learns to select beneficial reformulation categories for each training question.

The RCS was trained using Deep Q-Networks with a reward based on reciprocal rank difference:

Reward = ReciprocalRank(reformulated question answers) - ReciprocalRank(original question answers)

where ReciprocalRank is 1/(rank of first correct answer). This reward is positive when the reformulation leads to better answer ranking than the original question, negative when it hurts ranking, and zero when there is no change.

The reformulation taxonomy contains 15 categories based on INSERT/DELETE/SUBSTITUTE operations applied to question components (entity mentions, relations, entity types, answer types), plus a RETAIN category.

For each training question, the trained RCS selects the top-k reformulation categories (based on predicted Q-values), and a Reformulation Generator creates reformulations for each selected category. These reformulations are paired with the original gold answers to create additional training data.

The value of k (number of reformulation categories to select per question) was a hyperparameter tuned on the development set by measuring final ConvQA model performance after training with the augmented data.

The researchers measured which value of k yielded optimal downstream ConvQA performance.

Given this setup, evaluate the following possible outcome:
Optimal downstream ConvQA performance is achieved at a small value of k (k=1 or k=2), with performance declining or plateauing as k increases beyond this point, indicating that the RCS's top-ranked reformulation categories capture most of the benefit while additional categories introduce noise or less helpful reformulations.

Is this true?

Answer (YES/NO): NO